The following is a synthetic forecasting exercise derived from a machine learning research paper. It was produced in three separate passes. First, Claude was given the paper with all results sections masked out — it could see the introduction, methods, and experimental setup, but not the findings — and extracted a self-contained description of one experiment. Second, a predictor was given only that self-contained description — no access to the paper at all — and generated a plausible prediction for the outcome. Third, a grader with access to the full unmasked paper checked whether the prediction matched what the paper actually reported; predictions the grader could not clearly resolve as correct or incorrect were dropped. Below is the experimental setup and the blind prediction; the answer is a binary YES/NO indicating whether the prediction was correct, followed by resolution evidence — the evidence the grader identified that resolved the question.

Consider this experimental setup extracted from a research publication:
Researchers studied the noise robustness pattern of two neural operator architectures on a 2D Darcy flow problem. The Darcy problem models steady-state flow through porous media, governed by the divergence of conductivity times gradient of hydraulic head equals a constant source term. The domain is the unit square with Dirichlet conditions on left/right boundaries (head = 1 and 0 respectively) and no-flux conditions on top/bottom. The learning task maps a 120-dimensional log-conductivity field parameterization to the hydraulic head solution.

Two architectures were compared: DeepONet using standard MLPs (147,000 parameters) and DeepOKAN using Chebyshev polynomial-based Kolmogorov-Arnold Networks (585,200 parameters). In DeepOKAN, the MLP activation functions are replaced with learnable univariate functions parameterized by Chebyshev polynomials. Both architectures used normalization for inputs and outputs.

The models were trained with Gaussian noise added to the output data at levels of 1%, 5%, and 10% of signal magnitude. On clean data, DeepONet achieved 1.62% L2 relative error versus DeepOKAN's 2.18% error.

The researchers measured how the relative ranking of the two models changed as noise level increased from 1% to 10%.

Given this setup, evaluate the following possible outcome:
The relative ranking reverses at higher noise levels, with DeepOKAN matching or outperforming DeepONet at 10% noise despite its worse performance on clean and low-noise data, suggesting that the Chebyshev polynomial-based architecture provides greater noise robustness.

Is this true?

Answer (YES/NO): YES